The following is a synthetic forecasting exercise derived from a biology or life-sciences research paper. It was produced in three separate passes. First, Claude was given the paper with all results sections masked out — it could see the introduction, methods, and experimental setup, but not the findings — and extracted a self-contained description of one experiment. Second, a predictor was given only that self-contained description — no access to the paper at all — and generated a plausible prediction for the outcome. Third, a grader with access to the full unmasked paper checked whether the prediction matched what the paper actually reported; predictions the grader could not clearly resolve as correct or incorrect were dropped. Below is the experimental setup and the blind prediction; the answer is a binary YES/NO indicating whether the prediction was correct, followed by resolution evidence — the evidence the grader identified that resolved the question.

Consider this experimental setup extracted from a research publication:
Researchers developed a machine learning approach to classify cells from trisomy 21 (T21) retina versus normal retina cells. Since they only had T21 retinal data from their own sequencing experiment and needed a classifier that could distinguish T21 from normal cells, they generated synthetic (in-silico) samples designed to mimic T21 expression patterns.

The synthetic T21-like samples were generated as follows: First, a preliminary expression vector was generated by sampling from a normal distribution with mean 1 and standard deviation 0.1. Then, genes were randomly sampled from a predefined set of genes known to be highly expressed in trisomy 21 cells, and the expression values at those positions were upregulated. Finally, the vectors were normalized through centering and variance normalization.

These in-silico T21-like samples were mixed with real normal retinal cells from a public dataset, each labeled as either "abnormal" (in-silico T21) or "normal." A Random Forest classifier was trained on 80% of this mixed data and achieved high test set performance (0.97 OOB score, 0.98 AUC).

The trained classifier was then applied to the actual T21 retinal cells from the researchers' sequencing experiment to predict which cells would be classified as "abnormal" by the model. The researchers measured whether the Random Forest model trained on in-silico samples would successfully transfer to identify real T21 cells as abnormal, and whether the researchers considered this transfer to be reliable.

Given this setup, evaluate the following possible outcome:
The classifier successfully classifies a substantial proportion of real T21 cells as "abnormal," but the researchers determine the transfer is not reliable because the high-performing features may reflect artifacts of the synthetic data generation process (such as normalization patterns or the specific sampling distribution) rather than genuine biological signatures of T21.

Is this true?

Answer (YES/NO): YES